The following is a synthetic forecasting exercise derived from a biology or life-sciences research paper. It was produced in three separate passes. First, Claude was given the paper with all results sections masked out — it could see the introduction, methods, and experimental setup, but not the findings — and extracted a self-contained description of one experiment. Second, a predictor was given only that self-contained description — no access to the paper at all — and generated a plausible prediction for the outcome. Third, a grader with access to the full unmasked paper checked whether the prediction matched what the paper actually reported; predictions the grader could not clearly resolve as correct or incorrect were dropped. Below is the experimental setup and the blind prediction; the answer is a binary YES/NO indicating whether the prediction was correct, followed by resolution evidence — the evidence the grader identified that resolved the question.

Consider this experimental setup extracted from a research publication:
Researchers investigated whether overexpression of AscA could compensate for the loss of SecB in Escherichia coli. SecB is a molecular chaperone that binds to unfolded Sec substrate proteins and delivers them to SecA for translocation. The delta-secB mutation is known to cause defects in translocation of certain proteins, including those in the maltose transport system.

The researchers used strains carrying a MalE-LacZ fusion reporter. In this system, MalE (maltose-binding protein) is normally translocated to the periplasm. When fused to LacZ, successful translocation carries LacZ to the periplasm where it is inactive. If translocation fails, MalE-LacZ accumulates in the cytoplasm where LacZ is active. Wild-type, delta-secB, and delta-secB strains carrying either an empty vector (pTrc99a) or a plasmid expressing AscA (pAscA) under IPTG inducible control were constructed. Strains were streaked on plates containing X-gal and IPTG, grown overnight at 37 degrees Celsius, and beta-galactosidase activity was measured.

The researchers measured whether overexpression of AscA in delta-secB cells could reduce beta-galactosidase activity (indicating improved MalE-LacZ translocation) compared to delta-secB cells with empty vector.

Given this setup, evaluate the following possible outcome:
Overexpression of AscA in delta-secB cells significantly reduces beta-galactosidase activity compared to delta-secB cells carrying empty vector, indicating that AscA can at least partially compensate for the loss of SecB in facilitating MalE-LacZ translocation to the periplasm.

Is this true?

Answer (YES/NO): NO